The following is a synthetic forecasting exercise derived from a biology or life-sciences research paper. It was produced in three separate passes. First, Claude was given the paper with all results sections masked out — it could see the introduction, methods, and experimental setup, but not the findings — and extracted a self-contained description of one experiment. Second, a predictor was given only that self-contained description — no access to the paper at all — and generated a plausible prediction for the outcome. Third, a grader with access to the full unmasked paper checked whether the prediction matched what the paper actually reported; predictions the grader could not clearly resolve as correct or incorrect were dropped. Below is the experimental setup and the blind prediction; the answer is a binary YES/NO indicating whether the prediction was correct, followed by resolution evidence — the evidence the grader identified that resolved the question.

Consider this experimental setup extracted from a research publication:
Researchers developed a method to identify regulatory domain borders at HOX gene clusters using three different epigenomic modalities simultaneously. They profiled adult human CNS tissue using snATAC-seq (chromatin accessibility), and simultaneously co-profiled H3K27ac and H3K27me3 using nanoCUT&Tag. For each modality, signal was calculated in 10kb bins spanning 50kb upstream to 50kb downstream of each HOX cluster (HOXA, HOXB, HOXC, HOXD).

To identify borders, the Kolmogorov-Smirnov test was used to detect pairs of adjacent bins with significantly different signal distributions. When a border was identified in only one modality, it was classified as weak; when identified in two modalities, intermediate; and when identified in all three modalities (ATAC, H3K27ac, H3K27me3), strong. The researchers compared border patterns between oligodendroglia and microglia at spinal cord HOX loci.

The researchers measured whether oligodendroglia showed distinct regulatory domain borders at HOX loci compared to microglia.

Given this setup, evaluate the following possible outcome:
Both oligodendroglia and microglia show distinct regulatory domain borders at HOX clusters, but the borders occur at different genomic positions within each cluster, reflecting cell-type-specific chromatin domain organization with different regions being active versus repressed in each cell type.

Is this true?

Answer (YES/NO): NO